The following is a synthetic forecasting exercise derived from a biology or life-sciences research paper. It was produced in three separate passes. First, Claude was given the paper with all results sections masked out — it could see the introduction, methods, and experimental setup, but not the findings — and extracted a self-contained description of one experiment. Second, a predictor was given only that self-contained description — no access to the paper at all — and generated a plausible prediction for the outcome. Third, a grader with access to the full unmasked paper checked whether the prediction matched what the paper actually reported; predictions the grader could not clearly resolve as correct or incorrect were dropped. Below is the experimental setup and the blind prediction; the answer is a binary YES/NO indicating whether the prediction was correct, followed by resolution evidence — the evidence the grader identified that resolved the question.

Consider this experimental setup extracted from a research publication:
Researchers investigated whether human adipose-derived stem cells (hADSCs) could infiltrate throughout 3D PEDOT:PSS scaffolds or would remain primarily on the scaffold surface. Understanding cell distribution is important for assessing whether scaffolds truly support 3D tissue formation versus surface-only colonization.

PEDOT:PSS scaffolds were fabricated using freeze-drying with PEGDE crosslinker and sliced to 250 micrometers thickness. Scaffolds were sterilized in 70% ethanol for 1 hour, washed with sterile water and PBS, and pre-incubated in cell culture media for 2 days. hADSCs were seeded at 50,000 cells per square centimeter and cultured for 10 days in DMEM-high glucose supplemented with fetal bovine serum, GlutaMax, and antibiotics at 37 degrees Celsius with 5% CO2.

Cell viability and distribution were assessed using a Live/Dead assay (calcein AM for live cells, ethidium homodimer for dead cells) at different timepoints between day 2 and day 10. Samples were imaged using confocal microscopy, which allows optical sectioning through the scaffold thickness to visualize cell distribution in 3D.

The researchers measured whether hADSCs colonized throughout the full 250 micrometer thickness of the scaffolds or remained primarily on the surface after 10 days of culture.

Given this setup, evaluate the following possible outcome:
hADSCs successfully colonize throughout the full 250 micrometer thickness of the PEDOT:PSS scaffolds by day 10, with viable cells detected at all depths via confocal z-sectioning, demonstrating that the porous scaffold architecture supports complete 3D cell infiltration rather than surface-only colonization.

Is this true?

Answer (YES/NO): YES